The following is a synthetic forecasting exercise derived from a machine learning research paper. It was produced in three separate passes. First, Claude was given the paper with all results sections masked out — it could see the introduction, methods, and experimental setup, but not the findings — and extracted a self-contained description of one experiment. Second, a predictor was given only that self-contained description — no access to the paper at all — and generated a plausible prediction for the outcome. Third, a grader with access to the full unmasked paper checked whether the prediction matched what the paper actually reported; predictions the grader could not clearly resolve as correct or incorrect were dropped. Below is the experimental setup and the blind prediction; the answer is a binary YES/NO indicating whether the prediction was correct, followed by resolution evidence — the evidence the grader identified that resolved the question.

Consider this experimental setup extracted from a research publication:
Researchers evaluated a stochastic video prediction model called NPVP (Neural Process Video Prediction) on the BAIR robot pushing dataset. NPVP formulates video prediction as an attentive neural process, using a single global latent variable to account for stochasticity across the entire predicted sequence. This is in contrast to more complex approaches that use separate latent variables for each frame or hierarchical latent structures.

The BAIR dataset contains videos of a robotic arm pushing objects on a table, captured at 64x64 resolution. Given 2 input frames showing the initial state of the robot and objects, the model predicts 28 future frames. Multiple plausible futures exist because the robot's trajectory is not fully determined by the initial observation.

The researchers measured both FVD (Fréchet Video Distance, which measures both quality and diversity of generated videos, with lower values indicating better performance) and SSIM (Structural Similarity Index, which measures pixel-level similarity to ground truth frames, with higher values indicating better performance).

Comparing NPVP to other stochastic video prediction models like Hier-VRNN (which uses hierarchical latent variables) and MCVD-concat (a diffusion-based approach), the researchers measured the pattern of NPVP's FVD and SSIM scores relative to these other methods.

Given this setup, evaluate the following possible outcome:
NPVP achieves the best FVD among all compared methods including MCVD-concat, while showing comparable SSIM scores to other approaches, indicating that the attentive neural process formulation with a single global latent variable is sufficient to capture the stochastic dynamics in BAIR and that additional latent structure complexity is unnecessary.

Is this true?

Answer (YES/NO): NO